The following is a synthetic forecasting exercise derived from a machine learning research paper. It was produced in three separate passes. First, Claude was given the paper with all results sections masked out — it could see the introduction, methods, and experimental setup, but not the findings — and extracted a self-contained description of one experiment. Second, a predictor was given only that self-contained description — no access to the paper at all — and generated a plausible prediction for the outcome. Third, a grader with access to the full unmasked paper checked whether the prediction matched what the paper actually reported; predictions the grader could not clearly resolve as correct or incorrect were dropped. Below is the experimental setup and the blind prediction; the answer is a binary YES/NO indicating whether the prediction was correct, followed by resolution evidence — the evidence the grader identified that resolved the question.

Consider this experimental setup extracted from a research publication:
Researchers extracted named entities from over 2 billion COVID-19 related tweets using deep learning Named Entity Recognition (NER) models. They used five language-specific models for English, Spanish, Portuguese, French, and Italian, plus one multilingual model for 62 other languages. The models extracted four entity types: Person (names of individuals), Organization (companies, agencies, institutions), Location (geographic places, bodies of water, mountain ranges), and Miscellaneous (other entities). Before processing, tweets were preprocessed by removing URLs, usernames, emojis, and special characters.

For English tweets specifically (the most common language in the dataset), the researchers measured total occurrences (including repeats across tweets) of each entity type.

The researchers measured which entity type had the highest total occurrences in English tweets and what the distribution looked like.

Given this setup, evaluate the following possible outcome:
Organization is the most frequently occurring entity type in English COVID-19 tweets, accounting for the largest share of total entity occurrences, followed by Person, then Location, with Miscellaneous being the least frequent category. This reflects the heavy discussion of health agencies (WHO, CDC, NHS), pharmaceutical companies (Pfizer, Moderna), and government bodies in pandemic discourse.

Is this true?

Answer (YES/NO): NO